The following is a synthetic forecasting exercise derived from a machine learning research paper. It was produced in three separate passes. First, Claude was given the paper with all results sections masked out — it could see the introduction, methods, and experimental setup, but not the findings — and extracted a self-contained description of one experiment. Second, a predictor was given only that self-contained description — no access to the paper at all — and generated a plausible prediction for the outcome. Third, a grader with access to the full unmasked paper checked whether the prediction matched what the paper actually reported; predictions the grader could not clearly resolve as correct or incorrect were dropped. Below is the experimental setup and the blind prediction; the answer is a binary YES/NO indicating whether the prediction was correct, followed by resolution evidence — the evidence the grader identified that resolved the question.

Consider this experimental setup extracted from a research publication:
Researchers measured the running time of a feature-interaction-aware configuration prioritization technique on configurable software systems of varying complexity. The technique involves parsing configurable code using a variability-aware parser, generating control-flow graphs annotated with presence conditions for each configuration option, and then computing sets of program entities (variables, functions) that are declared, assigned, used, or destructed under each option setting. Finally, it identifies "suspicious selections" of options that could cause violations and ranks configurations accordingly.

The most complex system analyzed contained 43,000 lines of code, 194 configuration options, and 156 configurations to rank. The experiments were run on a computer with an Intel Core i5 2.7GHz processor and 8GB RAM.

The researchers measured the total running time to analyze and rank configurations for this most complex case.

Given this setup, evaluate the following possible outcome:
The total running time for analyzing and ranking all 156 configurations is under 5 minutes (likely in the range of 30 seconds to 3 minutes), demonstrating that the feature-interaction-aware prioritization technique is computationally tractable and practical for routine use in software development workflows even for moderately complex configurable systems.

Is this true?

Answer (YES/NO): NO